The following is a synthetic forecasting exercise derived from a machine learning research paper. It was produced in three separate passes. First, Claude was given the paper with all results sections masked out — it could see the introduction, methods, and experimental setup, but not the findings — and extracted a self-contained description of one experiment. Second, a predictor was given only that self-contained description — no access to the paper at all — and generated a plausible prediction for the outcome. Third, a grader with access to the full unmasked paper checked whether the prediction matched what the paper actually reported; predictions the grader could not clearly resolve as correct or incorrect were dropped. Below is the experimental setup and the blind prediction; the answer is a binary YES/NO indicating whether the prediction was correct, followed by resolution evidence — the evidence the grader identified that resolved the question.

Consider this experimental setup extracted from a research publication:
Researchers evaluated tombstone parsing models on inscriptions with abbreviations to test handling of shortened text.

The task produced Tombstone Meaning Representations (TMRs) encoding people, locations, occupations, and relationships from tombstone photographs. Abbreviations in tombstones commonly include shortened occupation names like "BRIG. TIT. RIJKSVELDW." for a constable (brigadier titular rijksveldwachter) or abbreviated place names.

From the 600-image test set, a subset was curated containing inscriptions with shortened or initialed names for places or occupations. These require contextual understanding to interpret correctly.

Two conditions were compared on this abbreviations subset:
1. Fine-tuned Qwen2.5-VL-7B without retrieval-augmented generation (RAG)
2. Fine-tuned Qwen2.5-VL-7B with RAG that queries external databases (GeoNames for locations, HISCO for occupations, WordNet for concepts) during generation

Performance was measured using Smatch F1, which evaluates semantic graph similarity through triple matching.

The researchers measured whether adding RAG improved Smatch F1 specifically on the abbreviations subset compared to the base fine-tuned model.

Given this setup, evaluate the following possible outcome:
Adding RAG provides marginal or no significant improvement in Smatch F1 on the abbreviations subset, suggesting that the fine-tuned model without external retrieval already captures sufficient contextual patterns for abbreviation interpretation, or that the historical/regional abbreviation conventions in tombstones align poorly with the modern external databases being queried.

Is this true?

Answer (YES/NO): NO